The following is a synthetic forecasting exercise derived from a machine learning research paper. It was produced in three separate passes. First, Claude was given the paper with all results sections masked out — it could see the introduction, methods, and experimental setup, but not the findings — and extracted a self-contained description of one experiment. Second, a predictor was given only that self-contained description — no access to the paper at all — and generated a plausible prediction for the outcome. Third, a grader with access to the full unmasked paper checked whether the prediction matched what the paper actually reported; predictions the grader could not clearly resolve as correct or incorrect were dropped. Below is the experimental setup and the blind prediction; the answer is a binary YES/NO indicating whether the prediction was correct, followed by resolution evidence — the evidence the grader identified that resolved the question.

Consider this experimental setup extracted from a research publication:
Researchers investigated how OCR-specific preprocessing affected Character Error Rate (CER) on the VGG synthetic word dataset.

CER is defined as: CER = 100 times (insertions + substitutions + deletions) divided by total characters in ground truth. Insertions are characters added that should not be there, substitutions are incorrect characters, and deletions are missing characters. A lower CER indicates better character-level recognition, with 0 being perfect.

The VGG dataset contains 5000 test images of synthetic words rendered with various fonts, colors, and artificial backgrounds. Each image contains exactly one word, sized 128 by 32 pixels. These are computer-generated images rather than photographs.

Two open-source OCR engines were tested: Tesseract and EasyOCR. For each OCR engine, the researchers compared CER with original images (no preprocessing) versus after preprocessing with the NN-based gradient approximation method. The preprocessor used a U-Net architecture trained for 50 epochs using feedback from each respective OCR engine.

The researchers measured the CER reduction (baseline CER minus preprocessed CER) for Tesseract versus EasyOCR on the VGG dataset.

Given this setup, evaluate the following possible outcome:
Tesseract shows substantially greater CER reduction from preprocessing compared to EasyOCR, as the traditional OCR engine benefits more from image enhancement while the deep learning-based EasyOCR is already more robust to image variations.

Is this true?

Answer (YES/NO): YES